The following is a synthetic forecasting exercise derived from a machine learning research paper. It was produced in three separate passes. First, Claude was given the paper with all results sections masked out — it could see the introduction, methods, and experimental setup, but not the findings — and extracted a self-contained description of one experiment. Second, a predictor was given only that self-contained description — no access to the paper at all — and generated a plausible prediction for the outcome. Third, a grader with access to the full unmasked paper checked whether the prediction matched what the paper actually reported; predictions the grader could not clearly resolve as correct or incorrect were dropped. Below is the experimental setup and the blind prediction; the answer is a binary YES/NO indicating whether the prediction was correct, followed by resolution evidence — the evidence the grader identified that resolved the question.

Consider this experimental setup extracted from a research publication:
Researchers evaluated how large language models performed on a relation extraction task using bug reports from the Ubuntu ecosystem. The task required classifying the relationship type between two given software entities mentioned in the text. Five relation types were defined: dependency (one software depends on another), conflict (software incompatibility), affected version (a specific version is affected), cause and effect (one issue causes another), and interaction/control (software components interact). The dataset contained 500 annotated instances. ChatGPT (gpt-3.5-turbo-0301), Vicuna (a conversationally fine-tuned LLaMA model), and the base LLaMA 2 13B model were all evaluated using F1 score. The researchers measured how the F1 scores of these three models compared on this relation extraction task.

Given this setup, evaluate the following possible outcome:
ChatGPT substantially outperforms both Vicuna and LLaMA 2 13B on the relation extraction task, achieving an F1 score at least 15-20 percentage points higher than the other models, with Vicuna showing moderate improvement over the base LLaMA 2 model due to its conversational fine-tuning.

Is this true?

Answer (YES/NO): NO